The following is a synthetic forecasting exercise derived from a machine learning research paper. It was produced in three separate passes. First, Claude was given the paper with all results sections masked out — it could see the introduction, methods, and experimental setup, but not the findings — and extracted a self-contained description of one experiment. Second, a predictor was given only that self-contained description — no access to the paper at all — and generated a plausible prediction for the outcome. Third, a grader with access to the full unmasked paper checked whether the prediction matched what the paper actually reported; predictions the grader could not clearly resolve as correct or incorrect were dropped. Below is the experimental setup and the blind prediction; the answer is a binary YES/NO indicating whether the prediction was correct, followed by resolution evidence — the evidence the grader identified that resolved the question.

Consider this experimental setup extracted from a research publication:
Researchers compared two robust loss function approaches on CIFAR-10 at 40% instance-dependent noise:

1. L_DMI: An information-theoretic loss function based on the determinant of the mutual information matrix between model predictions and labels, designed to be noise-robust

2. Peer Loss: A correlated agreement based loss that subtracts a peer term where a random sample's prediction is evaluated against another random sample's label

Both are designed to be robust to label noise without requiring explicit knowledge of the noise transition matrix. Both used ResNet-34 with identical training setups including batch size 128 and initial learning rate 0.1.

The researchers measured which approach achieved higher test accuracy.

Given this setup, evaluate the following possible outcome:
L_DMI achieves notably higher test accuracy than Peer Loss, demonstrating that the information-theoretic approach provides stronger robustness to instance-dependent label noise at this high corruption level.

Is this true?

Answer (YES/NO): NO